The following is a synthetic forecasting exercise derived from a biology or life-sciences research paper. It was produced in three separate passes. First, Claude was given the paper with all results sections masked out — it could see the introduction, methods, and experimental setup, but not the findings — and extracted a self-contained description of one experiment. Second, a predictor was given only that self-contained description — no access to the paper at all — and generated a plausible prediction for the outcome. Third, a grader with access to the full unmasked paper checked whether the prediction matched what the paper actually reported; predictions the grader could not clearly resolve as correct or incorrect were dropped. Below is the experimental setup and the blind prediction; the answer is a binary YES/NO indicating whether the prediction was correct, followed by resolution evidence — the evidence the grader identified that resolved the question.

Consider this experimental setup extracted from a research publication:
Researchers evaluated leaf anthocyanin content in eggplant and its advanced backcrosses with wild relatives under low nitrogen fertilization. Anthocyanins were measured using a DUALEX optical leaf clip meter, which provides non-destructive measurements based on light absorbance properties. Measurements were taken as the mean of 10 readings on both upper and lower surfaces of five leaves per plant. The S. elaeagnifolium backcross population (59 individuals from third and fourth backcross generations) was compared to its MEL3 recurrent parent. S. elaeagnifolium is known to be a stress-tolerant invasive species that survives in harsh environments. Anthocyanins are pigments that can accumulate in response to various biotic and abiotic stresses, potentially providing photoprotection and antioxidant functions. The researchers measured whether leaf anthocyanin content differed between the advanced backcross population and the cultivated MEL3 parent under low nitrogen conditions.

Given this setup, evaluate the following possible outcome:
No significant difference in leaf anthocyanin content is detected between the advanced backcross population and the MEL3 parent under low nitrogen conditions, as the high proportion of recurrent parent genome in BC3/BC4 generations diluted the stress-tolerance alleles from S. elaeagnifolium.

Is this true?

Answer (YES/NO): NO